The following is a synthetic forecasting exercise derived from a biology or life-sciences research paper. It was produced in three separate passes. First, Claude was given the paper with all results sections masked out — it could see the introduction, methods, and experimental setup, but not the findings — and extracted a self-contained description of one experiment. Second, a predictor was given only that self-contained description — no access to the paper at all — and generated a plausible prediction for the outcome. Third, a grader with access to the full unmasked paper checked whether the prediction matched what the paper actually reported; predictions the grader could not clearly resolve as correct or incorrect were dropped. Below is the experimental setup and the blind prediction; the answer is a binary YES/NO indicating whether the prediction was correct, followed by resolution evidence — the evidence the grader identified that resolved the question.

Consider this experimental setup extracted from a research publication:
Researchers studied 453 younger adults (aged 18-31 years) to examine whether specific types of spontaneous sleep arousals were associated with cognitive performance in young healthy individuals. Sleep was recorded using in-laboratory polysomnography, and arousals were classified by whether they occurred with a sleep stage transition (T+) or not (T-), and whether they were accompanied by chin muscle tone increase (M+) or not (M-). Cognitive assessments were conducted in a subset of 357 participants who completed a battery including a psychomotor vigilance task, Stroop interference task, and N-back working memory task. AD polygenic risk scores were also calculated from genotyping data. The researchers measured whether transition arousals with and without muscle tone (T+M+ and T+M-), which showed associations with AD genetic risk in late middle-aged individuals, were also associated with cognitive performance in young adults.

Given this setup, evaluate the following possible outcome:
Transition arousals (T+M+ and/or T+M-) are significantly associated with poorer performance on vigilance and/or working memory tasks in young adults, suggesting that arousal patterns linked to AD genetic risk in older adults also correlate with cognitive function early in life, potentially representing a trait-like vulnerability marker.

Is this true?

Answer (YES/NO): NO